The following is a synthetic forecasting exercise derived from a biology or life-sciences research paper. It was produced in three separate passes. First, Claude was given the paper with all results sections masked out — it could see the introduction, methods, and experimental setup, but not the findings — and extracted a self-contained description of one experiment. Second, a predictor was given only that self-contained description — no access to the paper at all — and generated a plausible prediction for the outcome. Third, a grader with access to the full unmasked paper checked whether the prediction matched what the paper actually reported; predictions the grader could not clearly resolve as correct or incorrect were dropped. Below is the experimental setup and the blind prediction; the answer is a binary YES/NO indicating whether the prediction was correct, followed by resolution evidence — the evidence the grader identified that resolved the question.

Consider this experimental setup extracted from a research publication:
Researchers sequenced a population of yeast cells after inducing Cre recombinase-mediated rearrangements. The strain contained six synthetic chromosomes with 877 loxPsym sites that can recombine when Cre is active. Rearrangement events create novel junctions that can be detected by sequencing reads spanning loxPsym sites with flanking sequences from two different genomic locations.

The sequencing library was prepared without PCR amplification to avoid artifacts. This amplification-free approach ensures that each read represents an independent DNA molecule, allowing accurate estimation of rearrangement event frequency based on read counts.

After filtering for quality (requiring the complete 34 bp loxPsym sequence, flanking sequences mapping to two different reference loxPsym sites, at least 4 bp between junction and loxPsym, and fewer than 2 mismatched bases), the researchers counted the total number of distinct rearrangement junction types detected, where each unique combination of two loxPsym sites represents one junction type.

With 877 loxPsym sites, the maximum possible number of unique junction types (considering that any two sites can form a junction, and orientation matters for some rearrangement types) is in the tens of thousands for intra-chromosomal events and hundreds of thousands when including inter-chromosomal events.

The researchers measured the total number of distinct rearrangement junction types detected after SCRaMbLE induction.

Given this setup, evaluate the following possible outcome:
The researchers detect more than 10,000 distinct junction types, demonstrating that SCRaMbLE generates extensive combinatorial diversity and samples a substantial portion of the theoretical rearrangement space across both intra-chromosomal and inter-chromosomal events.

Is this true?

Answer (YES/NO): YES